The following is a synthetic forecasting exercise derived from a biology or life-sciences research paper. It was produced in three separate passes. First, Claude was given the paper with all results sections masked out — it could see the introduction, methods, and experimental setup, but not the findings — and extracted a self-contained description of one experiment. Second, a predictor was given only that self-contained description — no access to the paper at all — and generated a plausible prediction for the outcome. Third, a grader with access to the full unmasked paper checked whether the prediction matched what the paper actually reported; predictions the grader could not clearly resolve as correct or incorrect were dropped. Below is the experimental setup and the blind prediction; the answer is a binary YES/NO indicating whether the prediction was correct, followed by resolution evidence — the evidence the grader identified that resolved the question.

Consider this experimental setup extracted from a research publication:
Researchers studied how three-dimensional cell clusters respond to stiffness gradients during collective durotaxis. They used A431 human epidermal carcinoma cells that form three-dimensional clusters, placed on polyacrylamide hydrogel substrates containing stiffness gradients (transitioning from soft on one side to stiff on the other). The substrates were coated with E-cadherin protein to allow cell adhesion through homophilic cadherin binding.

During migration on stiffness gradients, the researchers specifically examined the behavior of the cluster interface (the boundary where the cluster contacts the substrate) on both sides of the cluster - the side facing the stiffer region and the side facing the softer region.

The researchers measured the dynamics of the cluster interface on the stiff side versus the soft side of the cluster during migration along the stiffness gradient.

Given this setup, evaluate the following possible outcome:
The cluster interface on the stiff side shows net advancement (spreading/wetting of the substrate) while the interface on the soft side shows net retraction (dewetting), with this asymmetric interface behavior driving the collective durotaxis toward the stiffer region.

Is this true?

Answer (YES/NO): YES